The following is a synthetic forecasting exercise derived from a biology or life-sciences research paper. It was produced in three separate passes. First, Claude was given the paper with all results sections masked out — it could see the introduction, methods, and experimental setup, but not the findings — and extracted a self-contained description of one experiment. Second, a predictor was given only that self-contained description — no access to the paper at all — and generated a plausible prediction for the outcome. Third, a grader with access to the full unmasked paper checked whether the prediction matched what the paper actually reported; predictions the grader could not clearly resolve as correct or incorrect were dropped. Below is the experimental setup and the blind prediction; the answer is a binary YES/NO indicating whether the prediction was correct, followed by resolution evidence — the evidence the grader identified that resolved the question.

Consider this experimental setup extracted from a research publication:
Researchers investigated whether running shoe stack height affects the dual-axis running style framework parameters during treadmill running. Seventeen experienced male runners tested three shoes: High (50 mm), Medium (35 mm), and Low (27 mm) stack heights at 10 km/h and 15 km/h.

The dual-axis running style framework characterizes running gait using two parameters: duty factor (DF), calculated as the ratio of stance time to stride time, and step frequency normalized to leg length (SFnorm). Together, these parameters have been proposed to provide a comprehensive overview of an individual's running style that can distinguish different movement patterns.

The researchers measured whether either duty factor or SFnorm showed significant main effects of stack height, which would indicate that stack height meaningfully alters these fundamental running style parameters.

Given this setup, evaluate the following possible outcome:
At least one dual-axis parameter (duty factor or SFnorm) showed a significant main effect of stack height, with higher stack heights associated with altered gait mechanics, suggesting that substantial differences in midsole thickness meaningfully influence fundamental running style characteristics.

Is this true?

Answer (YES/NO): YES